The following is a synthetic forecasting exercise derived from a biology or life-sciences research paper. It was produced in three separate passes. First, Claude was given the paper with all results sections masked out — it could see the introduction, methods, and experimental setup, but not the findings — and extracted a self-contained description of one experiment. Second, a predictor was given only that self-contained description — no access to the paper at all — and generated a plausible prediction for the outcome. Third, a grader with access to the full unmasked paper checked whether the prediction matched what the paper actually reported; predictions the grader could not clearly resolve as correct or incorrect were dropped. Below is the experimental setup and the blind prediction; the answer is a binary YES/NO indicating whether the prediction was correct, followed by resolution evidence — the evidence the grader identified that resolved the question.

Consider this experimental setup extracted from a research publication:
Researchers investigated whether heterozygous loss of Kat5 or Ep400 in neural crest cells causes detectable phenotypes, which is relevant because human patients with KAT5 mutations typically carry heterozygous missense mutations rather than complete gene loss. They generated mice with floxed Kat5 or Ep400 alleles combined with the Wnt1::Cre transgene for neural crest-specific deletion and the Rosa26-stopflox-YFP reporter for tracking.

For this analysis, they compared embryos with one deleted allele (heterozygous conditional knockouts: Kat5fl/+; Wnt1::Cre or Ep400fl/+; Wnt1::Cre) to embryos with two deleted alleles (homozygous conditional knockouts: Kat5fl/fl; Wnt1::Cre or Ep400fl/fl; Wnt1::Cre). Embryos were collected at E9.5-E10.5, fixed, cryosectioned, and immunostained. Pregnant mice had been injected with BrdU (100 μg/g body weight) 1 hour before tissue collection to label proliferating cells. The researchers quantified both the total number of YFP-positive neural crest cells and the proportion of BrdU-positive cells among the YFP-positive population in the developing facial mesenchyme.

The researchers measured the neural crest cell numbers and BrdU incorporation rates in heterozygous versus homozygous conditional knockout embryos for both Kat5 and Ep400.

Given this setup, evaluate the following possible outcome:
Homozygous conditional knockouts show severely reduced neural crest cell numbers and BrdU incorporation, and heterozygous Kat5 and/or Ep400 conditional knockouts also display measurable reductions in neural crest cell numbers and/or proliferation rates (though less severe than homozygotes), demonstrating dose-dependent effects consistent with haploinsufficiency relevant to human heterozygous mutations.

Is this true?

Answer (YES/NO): NO